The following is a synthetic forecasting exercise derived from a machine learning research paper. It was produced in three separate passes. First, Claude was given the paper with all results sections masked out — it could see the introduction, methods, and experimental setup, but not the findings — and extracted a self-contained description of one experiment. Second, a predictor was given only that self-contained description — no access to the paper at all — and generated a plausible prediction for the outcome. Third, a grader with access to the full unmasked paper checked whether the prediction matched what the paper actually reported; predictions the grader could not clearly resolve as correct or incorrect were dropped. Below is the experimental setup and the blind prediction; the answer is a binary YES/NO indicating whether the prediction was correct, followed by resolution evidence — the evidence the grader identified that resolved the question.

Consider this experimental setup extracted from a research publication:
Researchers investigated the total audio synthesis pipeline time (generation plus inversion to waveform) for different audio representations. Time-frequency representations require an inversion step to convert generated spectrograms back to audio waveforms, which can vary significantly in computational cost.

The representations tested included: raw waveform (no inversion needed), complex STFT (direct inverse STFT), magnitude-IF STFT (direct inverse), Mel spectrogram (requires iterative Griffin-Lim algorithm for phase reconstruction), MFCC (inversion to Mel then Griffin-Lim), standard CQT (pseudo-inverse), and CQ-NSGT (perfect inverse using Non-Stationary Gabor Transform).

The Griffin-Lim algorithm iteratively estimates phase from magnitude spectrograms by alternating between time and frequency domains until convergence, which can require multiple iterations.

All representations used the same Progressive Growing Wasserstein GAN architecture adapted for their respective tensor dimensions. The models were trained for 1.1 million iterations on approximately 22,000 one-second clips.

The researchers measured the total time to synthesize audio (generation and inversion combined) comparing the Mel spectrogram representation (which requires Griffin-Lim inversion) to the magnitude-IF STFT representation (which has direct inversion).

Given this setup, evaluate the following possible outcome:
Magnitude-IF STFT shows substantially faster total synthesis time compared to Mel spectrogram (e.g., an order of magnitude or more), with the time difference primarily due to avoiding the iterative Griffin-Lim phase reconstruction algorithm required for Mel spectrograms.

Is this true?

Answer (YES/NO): YES